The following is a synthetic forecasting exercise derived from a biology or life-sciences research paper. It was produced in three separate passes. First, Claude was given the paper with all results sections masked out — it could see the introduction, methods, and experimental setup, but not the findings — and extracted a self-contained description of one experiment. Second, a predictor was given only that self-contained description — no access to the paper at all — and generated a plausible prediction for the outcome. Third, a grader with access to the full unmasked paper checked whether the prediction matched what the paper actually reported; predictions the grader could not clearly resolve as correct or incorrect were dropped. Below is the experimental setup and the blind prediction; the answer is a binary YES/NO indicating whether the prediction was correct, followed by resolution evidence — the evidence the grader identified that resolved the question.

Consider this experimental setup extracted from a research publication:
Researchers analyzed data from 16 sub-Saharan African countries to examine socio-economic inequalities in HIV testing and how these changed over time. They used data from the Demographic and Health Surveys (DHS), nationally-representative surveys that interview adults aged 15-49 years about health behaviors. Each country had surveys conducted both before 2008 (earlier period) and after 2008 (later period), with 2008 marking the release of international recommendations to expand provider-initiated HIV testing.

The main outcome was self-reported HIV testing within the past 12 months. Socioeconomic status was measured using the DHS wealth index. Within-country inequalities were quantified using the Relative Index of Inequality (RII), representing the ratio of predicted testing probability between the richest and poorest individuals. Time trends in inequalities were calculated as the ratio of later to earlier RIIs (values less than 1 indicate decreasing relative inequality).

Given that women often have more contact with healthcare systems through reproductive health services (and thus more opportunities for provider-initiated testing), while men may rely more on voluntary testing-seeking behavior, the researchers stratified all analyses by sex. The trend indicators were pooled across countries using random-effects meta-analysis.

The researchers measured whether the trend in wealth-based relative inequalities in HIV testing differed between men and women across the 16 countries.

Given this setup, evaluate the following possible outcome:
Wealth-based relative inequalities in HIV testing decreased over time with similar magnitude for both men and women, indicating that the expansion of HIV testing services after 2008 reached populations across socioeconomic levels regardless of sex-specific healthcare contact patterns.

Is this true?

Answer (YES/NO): NO